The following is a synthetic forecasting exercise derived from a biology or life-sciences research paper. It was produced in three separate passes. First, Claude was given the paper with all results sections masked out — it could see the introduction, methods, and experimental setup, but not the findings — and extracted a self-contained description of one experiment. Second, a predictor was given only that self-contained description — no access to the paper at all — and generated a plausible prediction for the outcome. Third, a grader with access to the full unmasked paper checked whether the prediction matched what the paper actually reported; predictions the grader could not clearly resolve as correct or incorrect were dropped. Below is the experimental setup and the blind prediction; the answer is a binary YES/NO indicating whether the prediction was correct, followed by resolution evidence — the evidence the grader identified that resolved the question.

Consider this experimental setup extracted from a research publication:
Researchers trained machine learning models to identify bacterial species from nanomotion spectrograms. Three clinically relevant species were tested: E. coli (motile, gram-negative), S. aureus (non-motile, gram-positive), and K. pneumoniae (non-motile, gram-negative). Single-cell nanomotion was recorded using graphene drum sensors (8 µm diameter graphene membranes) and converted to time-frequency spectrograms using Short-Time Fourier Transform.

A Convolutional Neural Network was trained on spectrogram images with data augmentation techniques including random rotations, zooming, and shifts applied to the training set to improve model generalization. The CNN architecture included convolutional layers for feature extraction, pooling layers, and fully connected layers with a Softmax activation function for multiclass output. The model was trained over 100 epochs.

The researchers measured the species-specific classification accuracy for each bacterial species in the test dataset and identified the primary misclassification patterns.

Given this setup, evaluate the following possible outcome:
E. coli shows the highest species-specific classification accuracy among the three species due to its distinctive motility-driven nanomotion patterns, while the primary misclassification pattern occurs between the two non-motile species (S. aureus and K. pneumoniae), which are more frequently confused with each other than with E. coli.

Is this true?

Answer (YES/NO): NO